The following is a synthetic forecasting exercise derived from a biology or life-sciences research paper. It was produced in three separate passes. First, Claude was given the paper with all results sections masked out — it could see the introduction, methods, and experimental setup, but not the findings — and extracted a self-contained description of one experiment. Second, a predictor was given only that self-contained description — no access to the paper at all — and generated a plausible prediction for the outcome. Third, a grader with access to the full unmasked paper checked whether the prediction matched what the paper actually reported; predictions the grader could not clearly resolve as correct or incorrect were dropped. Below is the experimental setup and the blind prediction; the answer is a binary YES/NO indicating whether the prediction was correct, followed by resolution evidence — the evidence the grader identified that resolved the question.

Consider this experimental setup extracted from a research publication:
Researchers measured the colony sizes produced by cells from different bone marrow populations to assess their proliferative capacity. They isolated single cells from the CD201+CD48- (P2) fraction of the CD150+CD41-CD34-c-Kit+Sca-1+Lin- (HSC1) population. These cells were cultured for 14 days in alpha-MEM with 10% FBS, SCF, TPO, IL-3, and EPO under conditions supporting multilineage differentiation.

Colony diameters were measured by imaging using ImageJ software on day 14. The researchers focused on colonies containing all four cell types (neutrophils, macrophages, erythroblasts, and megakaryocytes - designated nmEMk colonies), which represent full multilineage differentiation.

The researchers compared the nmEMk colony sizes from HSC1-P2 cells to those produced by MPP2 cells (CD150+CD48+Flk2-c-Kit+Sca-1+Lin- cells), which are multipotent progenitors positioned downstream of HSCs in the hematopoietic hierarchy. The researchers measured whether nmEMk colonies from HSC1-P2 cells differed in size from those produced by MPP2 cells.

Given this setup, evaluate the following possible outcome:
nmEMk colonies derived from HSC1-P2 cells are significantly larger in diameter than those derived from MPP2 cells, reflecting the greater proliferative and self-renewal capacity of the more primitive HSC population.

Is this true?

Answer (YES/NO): YES